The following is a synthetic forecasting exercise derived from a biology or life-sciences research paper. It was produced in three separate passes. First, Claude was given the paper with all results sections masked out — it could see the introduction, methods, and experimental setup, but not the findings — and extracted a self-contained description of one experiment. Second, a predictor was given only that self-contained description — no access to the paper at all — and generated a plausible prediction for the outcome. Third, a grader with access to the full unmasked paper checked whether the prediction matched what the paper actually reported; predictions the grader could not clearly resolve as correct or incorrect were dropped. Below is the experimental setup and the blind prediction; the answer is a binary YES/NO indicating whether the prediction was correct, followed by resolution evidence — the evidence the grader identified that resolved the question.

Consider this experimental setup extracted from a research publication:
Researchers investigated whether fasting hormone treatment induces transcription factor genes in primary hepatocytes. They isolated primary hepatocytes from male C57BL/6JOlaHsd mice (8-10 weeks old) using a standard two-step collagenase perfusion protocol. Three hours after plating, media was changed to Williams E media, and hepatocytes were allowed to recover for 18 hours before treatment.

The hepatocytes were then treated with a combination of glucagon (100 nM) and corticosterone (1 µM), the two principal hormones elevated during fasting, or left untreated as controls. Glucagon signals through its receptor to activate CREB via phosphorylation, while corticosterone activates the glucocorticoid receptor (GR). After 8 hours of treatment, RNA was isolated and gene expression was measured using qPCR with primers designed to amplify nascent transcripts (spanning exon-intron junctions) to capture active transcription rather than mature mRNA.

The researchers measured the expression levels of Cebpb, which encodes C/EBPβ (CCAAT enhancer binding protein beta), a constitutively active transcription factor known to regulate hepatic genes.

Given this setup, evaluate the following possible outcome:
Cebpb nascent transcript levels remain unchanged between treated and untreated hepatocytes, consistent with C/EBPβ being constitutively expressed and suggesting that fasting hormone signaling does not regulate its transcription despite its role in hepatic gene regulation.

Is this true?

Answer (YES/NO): NO